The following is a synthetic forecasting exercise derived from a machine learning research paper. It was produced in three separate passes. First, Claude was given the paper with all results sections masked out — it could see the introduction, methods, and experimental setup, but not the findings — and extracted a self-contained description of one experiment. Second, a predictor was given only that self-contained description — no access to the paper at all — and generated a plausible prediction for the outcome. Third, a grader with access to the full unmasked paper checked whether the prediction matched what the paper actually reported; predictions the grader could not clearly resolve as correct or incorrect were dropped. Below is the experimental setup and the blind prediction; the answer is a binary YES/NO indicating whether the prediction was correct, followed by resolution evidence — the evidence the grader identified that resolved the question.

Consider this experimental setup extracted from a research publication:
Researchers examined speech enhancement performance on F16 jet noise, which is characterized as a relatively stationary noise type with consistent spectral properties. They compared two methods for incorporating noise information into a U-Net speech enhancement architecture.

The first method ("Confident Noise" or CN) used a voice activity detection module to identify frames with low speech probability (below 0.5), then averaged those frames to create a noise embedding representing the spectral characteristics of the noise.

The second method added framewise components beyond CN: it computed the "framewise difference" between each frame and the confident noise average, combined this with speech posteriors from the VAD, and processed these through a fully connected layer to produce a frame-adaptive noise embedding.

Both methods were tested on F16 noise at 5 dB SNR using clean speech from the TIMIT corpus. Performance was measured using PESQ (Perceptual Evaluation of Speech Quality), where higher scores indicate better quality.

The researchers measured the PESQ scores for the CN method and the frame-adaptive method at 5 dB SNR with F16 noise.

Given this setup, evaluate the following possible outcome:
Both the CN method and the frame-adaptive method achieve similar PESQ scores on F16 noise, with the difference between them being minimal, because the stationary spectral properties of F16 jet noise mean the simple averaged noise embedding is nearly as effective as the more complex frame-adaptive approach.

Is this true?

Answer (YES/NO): NO